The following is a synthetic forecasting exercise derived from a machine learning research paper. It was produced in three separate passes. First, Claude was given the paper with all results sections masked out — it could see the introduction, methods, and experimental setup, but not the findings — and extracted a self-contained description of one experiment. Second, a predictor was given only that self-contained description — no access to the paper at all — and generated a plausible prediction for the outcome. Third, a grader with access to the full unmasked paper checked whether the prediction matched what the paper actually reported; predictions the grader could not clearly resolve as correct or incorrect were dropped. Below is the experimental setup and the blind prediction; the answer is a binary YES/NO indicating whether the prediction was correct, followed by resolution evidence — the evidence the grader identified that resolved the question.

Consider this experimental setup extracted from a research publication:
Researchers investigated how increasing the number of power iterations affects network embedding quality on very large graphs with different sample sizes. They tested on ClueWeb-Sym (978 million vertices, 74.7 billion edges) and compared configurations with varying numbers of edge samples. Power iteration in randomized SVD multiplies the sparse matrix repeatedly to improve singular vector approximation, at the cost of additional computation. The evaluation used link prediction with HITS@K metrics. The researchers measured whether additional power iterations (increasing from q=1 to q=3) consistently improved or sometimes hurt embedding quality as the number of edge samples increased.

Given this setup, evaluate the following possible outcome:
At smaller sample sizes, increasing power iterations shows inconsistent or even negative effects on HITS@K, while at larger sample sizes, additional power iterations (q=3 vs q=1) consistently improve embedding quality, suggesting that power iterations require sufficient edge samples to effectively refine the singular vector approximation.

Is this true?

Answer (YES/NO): NO